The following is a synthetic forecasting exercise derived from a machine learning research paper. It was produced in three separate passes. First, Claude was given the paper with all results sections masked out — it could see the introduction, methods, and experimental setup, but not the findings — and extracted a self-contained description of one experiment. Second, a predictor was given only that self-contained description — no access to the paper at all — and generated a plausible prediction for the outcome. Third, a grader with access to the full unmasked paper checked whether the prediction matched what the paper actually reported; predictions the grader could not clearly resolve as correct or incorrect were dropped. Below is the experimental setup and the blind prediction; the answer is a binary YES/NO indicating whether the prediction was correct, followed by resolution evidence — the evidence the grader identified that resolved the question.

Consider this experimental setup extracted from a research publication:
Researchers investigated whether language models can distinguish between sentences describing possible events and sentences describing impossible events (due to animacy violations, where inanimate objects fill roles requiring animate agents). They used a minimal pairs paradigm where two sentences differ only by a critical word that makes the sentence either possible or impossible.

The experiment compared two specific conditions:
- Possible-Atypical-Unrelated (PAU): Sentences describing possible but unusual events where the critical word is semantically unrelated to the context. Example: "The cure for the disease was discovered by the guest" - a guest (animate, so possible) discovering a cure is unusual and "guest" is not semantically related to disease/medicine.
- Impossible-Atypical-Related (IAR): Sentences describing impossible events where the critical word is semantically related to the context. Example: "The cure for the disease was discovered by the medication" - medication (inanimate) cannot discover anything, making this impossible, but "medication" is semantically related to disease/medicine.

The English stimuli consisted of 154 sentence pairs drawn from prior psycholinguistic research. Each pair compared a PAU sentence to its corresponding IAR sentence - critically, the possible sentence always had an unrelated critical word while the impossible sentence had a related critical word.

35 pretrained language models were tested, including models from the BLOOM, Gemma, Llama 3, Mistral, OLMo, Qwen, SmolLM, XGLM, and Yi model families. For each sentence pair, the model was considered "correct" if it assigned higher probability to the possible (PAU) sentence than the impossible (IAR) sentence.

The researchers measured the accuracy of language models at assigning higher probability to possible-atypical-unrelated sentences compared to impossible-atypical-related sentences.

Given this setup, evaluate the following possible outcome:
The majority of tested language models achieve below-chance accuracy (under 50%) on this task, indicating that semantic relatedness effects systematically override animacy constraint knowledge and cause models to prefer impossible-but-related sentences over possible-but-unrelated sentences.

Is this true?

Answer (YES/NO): YES